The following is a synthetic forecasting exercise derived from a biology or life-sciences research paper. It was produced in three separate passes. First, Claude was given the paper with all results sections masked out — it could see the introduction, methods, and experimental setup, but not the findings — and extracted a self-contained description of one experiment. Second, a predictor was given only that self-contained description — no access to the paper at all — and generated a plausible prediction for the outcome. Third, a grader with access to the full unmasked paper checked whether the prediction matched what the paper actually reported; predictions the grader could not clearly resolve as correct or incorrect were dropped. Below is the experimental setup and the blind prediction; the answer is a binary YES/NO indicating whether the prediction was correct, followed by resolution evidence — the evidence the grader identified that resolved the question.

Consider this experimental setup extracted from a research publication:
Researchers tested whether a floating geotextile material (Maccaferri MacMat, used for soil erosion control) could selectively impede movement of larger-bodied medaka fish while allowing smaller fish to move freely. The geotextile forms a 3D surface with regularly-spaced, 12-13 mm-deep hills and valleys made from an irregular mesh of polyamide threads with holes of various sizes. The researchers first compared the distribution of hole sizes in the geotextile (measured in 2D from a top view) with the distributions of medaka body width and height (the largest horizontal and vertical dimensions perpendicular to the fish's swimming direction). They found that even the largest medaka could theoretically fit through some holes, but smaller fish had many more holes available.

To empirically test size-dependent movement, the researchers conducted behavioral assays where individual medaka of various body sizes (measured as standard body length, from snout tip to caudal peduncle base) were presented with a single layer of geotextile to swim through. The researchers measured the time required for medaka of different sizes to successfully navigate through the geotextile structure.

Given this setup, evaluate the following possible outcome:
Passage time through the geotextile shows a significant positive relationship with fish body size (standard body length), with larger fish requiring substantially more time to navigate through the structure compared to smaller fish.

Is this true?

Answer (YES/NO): YES